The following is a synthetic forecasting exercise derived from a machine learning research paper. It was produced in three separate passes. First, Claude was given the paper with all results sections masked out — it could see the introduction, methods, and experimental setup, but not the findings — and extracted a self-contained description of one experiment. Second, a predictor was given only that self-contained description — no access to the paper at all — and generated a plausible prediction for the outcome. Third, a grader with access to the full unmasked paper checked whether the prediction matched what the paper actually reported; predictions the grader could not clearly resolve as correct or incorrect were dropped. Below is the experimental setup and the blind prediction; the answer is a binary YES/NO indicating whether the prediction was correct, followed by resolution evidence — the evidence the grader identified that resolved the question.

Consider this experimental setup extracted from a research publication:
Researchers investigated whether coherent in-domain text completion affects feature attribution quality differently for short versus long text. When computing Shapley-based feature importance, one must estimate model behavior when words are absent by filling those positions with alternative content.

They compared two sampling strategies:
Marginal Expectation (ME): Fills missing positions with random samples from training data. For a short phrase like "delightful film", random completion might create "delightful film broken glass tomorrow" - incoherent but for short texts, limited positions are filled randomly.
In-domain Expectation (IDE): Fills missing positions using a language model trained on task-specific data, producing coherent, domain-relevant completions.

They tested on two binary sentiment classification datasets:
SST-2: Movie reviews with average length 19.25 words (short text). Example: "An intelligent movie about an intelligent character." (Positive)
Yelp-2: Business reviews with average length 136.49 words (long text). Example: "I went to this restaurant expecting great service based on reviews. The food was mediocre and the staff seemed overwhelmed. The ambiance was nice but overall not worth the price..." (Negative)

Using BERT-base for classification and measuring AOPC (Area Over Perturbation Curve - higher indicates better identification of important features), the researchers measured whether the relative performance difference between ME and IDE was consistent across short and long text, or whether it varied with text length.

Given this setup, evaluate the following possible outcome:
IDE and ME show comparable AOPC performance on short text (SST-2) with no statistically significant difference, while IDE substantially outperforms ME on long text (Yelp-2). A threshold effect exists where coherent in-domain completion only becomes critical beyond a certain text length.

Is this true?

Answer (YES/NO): NO